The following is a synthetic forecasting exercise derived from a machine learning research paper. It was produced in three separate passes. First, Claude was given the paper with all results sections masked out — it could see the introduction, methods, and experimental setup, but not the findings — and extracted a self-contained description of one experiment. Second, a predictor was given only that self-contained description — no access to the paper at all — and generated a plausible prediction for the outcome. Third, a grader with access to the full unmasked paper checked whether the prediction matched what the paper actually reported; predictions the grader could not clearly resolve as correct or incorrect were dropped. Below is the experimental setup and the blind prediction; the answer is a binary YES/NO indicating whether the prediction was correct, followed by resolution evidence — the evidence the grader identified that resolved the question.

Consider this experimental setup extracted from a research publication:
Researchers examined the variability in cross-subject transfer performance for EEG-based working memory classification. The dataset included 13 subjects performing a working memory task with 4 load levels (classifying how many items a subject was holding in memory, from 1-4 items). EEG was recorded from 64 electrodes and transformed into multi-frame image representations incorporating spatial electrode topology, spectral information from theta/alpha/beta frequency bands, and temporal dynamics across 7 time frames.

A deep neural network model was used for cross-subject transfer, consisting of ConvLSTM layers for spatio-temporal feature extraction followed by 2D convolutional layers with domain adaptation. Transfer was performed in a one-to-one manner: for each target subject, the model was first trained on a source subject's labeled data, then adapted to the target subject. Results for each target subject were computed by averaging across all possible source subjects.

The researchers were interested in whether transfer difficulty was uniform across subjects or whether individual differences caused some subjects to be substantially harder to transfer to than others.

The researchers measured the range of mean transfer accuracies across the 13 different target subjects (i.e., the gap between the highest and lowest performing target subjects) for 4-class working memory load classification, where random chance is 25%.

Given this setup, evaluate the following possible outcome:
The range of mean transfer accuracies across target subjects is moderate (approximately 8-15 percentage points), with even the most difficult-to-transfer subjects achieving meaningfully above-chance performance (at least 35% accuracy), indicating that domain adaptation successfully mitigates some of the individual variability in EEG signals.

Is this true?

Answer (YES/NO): NO